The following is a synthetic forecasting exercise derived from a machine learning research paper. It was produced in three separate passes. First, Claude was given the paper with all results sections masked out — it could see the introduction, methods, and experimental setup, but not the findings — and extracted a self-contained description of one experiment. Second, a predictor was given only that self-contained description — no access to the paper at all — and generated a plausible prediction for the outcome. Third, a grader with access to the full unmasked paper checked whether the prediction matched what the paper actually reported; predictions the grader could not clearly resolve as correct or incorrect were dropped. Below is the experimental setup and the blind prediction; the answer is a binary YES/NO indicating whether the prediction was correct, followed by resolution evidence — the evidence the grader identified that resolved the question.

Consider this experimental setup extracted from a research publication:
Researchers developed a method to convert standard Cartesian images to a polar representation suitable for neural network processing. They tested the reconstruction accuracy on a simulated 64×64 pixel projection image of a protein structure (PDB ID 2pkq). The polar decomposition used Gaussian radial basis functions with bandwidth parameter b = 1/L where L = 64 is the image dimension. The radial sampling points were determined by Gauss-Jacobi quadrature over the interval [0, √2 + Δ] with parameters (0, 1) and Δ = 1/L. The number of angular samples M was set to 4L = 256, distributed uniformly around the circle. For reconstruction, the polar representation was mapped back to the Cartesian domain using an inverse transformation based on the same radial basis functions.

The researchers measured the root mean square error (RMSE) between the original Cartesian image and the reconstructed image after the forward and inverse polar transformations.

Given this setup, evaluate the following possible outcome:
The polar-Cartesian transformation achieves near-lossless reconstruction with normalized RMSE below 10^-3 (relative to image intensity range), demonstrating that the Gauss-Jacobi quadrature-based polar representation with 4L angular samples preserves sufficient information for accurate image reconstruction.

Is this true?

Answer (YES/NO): YES